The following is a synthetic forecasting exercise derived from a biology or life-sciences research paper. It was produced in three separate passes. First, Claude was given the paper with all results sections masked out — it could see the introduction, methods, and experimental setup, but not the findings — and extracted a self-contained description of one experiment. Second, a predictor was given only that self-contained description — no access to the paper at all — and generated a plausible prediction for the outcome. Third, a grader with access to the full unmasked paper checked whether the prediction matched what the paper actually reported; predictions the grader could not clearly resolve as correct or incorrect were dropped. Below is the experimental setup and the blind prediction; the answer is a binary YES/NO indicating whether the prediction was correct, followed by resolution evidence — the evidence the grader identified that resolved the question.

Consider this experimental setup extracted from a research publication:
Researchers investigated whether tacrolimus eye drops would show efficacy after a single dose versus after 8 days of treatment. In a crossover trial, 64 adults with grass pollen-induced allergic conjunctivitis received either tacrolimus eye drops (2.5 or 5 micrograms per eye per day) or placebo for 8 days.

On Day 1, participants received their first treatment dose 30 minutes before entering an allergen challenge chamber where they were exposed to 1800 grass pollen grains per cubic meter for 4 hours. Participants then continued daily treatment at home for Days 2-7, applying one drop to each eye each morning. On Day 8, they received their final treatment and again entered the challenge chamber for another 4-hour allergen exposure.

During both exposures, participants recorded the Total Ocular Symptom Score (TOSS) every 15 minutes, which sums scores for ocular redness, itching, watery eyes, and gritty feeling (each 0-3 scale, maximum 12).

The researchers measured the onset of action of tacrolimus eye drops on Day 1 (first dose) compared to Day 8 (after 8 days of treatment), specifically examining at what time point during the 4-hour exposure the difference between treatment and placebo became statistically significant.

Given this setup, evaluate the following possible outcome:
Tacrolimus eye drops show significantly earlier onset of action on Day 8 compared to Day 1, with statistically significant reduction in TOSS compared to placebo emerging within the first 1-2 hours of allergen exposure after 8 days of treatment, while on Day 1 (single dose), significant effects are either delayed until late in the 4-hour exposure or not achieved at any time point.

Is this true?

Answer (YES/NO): NO